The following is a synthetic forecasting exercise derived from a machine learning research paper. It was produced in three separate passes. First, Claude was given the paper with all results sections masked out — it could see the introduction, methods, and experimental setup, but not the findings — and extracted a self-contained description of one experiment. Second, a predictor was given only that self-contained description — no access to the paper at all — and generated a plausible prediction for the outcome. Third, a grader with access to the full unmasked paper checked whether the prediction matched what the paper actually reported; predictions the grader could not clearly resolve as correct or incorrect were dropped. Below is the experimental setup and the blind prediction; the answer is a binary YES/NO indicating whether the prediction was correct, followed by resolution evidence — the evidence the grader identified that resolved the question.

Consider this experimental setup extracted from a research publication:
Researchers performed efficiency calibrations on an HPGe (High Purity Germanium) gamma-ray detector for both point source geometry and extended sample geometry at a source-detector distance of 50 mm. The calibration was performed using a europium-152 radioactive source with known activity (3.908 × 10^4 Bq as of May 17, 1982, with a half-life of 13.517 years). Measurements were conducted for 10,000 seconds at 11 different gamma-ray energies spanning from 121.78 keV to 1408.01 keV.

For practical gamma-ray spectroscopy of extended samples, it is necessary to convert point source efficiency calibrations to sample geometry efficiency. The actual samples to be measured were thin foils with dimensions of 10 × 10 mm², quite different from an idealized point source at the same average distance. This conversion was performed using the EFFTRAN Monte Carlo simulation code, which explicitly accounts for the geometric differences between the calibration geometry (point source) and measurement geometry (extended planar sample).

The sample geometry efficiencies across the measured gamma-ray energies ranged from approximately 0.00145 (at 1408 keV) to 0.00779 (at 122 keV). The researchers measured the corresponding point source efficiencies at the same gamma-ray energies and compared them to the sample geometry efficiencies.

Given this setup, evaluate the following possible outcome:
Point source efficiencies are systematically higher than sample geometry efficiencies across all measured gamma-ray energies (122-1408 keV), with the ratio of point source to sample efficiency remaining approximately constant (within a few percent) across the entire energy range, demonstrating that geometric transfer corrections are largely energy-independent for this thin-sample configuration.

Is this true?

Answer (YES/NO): NO